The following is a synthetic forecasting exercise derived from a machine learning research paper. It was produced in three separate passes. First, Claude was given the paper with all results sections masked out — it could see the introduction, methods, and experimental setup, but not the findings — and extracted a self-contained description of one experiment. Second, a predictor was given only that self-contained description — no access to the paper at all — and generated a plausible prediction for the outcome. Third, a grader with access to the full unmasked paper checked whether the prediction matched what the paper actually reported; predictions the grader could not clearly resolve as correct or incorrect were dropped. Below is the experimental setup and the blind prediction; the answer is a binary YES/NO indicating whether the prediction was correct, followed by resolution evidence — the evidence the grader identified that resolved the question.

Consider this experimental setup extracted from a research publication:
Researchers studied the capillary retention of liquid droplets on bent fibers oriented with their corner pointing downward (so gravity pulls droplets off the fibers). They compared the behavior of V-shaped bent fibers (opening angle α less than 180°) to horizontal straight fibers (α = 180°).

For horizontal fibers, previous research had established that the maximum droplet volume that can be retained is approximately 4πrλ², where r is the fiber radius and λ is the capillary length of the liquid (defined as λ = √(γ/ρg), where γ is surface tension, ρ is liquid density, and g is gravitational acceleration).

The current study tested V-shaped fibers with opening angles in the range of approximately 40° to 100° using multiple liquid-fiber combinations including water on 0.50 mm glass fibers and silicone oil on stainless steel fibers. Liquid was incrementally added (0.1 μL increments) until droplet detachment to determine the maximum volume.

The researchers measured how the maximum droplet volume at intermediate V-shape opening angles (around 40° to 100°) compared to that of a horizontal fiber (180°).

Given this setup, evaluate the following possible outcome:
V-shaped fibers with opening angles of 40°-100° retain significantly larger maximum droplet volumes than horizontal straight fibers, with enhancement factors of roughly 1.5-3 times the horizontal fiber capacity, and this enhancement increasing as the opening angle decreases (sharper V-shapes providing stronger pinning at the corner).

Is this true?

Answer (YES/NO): NO